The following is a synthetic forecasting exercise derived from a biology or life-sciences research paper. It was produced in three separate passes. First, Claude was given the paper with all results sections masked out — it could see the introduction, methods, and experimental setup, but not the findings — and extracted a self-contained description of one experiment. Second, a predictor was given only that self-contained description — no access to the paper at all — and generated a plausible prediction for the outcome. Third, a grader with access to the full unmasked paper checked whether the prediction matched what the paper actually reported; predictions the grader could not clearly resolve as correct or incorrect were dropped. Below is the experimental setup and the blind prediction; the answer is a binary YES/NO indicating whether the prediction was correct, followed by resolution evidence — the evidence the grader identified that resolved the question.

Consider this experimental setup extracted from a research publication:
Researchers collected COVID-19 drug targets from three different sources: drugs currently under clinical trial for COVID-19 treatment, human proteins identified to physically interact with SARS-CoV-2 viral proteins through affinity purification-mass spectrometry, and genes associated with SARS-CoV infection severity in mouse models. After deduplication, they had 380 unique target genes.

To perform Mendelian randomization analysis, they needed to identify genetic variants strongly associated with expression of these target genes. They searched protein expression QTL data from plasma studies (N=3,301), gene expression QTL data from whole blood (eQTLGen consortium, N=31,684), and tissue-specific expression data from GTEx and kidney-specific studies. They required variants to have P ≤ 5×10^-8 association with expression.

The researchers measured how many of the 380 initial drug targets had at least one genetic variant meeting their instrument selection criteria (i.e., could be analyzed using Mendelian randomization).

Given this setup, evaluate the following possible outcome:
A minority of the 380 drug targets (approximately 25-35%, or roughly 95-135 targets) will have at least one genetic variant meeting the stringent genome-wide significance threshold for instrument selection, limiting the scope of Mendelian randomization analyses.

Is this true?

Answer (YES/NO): NO